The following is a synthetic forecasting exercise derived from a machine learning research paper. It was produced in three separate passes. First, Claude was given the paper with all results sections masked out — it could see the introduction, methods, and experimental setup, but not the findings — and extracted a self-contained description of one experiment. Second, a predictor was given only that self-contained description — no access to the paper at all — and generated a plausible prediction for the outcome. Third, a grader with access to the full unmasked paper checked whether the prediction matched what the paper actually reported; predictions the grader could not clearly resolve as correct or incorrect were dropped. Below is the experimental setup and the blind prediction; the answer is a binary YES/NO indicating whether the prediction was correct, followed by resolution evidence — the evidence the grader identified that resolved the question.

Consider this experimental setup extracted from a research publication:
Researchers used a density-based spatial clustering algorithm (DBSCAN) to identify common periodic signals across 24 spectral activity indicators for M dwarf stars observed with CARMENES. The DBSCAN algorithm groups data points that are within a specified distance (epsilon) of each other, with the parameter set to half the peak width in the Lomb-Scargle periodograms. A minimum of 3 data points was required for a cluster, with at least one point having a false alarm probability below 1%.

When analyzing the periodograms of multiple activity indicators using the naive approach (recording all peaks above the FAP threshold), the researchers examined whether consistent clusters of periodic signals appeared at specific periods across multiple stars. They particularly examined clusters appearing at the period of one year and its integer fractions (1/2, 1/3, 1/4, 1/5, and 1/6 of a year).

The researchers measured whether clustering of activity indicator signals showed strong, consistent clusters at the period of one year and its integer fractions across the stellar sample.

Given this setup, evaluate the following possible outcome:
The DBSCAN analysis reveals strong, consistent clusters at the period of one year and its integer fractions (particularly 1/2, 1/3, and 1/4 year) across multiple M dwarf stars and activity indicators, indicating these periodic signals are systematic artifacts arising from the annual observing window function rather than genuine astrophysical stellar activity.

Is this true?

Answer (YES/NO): NO